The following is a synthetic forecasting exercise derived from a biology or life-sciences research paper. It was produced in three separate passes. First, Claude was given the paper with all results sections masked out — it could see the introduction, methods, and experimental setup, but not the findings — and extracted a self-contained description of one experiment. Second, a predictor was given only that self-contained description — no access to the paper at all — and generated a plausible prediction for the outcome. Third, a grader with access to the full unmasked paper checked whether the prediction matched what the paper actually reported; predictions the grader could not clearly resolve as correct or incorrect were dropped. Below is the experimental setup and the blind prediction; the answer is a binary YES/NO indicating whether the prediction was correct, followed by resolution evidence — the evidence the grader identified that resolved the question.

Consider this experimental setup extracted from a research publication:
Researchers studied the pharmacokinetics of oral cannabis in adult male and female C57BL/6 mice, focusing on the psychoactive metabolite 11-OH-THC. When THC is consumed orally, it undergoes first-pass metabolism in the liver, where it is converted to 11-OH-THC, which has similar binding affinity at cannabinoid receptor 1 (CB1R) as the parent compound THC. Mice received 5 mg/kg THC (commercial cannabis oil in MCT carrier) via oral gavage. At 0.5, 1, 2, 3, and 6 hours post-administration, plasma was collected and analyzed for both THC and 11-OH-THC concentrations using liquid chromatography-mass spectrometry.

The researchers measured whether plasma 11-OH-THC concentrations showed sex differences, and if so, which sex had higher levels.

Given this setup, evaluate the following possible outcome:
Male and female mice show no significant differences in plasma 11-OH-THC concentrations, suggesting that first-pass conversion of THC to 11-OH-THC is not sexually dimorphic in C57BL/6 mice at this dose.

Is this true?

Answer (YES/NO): NO